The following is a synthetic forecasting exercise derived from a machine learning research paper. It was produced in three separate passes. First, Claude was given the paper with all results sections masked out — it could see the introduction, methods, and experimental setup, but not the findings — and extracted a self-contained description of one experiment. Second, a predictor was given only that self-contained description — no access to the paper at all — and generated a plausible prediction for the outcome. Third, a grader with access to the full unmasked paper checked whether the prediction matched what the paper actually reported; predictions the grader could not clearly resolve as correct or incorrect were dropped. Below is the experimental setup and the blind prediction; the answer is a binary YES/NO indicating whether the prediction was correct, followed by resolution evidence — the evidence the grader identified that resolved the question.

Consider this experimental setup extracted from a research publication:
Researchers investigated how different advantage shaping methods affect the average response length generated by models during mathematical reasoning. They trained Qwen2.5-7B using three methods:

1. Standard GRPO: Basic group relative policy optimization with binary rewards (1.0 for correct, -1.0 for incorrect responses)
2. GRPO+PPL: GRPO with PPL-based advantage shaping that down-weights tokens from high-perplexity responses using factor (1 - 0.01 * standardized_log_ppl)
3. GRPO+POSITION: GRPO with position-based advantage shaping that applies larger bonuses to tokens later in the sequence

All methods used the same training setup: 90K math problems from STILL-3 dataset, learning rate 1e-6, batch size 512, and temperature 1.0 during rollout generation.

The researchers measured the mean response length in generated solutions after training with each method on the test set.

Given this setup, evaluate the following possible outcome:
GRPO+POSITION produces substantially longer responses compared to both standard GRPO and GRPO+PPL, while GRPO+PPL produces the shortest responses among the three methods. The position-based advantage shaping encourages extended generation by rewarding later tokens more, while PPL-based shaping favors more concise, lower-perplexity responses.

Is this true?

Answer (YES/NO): NO